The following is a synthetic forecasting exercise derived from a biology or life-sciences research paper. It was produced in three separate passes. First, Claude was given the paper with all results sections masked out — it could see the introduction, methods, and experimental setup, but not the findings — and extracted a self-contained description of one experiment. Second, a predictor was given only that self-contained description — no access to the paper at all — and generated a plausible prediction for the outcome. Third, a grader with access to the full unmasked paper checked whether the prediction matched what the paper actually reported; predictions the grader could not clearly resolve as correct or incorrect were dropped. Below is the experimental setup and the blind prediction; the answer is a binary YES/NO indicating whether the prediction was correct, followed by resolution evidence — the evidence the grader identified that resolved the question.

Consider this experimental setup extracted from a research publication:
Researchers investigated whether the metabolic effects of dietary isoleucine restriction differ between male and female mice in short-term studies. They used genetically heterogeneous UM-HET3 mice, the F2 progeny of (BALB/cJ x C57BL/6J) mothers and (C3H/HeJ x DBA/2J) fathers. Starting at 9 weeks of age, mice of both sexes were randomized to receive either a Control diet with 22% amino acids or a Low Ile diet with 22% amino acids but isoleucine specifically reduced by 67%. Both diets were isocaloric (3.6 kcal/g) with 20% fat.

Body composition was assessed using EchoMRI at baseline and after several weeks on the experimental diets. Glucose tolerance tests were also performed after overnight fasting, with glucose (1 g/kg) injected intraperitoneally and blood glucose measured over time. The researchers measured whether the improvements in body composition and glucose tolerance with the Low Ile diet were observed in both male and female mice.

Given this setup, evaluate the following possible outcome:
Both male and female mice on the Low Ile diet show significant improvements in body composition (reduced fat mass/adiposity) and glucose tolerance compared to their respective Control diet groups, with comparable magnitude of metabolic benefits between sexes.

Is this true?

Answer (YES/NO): NO